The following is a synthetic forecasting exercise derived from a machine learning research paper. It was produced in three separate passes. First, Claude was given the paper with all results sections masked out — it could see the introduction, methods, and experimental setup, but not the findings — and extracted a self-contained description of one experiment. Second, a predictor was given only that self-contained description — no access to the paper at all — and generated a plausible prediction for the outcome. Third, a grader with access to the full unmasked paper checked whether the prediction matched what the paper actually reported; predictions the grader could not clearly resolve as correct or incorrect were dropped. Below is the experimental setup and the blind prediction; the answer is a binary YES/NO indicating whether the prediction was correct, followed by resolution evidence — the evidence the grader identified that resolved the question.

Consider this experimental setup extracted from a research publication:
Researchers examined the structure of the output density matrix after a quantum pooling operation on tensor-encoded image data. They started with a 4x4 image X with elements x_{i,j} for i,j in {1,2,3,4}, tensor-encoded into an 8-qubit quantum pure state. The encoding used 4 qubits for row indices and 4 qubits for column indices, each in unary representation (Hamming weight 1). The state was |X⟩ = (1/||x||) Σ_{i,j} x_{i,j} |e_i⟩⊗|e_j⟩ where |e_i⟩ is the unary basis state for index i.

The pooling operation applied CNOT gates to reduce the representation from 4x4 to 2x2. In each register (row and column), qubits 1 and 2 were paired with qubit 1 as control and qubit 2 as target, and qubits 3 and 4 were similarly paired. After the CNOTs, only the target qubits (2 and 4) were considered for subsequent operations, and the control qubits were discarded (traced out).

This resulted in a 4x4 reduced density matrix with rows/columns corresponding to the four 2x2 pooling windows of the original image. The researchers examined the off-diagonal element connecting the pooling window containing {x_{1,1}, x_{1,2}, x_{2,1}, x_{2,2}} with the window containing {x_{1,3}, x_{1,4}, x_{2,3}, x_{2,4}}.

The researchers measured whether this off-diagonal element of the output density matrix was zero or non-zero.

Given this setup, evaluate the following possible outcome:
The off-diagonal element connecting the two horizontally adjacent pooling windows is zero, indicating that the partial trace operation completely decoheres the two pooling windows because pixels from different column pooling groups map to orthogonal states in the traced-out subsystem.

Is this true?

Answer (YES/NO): NO